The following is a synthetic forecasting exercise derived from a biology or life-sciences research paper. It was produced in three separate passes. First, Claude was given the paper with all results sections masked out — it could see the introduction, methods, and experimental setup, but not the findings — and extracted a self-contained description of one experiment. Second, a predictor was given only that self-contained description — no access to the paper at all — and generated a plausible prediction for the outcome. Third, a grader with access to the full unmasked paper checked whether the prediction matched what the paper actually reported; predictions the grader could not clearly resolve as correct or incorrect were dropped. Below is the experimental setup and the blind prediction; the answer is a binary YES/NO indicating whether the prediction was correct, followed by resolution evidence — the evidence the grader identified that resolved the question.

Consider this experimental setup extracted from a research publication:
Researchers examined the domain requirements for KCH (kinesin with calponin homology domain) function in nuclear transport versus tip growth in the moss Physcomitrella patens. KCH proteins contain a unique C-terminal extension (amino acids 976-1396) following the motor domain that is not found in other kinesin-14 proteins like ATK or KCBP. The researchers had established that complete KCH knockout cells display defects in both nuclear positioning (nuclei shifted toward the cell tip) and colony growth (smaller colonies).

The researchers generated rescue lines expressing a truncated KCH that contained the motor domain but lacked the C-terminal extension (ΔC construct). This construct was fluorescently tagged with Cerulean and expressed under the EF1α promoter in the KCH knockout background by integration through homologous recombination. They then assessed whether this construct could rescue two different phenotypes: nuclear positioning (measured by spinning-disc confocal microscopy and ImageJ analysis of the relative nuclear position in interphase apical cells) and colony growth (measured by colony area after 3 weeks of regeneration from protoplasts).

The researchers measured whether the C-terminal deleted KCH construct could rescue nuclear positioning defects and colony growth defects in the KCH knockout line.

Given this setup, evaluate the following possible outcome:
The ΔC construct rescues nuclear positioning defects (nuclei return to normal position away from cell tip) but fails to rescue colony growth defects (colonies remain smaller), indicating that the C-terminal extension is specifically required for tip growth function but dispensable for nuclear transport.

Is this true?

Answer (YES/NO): YES